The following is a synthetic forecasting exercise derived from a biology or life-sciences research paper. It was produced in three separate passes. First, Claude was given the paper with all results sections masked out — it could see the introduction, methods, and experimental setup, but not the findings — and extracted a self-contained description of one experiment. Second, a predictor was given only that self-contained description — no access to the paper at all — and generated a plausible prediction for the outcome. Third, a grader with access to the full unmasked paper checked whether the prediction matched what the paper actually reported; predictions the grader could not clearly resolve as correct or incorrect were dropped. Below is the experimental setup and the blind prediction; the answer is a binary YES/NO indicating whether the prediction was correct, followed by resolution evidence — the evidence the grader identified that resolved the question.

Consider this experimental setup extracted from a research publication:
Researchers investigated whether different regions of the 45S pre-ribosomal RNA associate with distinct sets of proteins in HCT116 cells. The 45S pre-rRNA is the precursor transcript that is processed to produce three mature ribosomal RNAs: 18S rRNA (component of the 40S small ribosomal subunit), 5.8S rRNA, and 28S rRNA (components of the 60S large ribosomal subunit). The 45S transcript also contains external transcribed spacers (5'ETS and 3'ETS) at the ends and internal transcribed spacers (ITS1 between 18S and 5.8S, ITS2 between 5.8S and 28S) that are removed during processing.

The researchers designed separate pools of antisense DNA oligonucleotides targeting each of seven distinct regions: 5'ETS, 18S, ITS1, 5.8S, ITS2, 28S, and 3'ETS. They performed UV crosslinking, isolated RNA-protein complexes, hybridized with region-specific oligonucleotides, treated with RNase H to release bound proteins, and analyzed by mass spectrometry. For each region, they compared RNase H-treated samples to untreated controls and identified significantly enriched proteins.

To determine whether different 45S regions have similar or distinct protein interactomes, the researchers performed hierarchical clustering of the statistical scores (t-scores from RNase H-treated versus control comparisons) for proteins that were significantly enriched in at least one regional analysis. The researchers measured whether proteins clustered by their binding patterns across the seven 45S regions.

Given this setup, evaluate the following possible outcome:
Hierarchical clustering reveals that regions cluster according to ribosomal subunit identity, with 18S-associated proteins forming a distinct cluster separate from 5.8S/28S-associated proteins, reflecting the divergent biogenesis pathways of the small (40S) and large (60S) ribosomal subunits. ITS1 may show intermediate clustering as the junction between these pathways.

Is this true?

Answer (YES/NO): NO